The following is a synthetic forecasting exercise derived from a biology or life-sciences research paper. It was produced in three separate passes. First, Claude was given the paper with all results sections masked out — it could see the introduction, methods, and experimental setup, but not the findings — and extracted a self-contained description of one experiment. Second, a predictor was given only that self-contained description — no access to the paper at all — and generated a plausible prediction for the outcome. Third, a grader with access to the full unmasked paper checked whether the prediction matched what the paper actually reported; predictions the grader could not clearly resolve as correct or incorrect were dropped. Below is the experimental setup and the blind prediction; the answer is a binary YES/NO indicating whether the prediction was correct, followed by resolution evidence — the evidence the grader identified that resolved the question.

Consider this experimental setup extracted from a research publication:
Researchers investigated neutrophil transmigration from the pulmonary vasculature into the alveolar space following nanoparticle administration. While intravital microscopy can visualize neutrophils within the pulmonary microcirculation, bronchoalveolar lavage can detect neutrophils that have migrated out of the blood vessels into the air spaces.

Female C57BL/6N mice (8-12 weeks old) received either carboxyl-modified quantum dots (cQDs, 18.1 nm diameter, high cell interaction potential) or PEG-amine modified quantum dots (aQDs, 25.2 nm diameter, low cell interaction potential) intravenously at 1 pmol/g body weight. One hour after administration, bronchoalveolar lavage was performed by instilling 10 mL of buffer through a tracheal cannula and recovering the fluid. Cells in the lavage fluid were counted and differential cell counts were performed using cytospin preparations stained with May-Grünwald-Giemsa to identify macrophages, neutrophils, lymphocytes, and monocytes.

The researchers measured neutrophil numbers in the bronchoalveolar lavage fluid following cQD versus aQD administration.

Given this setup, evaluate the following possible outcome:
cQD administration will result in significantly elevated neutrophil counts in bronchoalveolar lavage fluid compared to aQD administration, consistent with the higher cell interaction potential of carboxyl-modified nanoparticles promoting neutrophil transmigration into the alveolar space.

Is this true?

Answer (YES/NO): NO